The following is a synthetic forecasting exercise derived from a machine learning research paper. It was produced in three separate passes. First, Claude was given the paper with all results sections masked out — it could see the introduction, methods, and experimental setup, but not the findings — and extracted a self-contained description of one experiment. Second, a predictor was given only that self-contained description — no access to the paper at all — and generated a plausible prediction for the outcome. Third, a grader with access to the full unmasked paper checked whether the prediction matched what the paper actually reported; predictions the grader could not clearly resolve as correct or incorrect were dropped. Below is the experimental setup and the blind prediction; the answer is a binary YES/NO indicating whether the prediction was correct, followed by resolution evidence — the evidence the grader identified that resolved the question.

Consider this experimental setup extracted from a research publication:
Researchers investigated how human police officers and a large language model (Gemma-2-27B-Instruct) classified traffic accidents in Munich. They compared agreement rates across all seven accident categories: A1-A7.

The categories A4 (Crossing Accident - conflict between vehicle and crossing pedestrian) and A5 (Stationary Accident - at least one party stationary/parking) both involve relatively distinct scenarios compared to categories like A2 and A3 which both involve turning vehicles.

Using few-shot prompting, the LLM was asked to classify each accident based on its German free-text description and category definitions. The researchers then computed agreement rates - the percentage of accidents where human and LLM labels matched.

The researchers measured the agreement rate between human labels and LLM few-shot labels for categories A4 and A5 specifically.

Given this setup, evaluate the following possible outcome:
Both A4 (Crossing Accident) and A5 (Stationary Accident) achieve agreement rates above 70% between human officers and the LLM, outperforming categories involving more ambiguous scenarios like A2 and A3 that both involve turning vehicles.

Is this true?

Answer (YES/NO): YES